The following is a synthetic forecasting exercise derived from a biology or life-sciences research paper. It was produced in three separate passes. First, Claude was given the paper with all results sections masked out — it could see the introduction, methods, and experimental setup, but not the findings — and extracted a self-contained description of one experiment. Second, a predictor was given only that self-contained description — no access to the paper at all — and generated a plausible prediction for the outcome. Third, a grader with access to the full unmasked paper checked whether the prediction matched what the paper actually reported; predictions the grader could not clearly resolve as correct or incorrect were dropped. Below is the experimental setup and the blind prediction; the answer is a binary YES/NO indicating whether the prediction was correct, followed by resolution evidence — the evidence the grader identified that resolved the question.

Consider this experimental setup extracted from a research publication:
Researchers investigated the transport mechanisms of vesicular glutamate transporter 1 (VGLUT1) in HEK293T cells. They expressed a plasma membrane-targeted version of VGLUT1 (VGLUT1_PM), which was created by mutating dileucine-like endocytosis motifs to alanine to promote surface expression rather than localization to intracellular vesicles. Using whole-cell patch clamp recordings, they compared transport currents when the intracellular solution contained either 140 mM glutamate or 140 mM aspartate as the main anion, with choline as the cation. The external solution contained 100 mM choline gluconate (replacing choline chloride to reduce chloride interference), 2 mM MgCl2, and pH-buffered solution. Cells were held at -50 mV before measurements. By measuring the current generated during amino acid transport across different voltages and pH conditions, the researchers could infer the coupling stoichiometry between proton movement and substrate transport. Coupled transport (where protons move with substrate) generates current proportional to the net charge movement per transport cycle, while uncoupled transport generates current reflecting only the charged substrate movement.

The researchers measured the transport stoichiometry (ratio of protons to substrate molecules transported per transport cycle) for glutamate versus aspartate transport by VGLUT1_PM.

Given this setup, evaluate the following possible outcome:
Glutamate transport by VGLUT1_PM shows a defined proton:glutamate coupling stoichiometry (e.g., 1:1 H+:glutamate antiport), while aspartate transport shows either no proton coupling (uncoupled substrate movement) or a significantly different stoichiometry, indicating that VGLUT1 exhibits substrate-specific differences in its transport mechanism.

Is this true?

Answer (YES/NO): YES